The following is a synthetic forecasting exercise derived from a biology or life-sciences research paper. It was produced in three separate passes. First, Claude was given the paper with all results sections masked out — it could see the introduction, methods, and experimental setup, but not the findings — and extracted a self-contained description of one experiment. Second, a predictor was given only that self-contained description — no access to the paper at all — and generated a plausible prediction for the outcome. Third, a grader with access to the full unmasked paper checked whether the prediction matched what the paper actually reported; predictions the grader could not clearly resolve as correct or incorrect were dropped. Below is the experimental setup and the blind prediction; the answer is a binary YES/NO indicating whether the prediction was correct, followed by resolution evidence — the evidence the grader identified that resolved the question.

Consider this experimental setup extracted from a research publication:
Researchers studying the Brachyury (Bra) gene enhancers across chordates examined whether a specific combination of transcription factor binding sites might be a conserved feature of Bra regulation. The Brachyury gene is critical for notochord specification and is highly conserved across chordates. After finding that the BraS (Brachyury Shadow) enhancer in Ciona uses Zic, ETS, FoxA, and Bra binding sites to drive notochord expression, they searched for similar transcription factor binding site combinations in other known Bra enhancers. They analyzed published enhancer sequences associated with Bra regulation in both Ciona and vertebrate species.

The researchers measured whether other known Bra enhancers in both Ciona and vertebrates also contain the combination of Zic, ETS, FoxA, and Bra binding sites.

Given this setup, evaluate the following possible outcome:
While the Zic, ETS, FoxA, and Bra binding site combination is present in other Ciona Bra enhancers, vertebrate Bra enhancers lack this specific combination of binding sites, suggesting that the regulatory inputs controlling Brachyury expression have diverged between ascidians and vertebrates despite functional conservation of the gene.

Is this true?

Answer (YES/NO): NO